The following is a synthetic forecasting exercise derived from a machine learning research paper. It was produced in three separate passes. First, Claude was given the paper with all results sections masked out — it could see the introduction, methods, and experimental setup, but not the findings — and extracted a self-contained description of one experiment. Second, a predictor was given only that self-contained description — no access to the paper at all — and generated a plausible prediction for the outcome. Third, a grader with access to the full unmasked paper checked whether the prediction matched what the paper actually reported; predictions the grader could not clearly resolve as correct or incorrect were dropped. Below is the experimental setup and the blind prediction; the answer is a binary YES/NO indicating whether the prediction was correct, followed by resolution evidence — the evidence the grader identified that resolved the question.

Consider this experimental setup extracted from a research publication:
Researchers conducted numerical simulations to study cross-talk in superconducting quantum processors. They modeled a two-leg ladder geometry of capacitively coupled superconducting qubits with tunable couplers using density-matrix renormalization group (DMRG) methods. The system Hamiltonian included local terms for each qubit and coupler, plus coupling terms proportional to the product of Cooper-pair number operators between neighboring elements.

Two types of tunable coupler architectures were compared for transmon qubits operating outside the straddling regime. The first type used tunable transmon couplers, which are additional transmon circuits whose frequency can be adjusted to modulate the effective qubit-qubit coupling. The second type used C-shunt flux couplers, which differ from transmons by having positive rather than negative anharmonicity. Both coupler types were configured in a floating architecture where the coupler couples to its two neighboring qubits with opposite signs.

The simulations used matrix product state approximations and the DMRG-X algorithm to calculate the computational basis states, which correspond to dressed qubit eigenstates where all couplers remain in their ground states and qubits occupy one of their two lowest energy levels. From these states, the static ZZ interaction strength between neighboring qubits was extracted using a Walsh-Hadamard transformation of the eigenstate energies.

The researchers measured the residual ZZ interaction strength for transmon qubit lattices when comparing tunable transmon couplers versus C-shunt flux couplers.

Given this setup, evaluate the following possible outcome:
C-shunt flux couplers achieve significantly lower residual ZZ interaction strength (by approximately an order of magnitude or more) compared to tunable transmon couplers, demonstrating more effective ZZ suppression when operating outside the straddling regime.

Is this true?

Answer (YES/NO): YES